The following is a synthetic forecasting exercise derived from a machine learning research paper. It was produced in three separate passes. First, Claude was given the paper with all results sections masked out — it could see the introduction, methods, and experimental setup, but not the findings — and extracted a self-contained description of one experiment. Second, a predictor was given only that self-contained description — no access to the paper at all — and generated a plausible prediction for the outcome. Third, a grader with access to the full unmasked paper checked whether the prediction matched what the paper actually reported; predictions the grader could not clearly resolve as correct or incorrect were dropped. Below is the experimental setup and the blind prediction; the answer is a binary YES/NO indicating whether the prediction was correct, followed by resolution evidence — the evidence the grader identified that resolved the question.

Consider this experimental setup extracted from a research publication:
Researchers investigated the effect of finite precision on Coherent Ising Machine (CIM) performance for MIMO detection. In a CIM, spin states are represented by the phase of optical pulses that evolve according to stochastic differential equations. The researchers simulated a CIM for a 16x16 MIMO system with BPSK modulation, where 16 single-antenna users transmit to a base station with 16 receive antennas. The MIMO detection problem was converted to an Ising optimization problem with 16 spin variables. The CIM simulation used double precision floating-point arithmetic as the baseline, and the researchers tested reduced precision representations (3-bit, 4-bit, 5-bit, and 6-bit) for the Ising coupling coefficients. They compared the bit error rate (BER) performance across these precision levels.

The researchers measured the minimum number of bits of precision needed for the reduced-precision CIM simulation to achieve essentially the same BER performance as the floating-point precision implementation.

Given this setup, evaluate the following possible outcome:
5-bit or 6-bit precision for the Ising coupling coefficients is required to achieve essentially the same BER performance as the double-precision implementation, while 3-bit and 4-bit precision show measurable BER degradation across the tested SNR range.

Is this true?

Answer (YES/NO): YES